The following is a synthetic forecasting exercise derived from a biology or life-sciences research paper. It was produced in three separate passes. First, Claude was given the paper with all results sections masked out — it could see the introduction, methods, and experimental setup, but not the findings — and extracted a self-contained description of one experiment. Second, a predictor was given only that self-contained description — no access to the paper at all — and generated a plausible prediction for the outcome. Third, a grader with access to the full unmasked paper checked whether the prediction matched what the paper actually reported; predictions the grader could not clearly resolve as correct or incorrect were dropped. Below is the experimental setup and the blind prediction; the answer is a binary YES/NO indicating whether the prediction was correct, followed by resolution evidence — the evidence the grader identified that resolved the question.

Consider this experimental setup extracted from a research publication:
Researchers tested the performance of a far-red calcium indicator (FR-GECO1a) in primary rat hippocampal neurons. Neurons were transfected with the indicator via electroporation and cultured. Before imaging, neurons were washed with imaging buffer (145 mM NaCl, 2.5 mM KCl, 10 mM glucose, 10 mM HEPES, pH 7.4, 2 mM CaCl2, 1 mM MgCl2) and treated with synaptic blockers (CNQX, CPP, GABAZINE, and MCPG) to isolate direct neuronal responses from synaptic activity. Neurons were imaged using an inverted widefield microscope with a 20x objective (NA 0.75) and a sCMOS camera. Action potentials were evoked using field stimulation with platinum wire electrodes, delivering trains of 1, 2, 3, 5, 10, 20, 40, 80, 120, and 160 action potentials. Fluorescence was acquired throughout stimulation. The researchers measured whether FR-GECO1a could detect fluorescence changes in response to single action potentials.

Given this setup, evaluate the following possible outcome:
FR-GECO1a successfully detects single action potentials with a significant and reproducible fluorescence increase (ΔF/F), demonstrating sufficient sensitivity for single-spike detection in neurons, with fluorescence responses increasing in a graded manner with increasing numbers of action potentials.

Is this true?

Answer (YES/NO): YES